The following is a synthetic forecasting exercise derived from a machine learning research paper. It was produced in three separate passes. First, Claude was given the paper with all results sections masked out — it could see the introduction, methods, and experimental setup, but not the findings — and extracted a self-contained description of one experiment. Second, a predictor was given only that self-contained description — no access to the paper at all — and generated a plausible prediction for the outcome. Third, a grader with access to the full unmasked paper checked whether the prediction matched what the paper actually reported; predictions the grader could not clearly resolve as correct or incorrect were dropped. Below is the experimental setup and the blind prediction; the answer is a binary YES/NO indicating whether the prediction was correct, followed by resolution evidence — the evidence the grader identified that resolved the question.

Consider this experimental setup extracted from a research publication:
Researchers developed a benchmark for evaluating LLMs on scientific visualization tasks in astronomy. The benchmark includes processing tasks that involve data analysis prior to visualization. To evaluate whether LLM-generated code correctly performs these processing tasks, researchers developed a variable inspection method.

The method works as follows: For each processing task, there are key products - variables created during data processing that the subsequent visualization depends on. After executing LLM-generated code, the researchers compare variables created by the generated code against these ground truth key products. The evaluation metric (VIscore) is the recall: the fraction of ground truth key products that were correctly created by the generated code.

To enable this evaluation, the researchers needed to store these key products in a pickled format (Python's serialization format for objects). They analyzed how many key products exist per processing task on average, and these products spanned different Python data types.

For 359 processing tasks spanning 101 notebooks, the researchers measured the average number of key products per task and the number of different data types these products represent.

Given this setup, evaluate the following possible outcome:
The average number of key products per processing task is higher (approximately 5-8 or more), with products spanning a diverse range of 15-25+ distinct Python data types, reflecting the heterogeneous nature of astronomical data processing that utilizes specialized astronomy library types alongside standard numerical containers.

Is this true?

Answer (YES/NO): NO